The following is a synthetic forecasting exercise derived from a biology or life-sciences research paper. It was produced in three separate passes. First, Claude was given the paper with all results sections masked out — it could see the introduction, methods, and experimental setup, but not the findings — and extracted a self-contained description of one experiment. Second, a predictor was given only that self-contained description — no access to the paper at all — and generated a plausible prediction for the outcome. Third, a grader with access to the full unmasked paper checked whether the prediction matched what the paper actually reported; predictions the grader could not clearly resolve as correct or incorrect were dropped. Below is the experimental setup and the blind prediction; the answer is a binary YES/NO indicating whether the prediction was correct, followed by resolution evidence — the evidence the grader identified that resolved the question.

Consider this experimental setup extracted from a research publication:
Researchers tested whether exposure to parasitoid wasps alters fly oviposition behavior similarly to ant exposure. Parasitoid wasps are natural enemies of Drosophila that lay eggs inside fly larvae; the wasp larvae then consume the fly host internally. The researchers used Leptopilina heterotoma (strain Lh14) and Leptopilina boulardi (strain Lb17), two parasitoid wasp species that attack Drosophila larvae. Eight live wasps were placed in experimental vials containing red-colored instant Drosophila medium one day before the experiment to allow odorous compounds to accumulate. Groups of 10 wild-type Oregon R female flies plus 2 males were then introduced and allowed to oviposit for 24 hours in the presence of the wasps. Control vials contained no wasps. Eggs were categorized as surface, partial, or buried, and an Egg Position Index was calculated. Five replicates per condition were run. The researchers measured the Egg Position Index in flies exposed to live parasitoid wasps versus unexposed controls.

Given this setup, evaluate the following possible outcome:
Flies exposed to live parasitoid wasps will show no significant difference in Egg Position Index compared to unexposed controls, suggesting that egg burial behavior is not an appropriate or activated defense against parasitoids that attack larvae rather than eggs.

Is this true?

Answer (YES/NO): NO